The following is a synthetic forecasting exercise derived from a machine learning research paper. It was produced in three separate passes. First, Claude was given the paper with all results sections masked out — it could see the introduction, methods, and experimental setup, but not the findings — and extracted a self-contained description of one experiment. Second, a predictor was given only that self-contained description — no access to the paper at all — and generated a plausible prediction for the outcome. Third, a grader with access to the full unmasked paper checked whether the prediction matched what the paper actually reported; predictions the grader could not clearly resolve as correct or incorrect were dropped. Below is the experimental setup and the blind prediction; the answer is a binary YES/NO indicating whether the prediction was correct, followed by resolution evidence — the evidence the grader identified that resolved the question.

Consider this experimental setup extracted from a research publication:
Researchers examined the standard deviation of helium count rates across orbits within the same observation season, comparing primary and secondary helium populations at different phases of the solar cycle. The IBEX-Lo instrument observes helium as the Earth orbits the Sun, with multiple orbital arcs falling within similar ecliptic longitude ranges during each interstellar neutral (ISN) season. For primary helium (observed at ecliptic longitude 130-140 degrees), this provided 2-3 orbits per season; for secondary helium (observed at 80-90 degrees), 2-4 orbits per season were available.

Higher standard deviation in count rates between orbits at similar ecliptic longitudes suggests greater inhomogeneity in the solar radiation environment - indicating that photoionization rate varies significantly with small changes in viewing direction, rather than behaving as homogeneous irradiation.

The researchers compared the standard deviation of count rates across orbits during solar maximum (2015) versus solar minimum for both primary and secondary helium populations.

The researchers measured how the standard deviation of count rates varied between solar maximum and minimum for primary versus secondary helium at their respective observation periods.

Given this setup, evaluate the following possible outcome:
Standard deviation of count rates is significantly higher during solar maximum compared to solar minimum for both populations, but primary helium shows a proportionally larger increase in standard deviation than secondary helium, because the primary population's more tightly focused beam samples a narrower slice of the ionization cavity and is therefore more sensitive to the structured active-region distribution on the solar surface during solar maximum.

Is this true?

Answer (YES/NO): NO